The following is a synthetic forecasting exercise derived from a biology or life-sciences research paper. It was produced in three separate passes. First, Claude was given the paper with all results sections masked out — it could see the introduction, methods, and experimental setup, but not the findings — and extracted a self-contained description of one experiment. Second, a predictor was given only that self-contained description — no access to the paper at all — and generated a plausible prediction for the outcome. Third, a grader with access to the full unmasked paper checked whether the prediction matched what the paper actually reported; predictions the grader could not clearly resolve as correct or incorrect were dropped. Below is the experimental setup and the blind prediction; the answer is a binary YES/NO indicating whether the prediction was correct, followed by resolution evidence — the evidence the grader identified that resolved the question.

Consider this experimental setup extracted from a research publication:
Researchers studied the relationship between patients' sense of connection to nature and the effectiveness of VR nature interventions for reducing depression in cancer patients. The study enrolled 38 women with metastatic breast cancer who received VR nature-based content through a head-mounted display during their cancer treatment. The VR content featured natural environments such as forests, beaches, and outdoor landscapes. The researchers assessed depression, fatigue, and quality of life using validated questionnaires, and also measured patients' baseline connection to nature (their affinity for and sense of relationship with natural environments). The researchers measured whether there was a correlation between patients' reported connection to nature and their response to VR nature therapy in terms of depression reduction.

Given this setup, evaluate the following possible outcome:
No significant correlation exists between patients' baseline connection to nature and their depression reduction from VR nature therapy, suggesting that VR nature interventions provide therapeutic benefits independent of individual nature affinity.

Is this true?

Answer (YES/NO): NO